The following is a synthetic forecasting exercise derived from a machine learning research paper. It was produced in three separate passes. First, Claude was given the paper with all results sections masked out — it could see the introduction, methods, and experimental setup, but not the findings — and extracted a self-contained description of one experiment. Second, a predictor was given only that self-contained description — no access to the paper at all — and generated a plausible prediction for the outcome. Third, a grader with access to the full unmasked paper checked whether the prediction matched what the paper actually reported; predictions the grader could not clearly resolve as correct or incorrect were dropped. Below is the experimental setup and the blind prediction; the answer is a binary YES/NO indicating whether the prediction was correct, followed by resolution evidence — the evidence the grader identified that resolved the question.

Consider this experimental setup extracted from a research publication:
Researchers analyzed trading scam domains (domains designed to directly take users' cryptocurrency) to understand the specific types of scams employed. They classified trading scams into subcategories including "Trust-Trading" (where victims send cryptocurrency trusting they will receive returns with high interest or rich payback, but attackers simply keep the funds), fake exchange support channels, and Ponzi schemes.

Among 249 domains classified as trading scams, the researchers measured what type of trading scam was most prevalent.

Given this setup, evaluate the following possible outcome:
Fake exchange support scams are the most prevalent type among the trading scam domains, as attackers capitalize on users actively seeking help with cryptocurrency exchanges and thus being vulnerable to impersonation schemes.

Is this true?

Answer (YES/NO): NO